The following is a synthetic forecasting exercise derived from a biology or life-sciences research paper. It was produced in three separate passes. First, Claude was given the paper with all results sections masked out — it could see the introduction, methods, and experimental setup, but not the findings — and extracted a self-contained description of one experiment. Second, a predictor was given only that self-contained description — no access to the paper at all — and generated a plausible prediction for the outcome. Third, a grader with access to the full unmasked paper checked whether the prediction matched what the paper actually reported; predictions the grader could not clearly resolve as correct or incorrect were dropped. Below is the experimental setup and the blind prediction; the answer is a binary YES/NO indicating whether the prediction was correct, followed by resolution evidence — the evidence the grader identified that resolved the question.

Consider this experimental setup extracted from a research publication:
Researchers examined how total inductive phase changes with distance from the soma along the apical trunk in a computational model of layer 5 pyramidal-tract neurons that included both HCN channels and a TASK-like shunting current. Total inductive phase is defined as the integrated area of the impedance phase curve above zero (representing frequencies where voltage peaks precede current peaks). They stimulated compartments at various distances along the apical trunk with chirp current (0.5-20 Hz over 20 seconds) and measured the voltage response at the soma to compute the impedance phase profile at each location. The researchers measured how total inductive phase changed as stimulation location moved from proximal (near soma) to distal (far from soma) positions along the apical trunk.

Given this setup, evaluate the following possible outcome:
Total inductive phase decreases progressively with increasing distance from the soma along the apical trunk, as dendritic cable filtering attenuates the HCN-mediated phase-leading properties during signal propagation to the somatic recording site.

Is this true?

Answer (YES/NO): NO